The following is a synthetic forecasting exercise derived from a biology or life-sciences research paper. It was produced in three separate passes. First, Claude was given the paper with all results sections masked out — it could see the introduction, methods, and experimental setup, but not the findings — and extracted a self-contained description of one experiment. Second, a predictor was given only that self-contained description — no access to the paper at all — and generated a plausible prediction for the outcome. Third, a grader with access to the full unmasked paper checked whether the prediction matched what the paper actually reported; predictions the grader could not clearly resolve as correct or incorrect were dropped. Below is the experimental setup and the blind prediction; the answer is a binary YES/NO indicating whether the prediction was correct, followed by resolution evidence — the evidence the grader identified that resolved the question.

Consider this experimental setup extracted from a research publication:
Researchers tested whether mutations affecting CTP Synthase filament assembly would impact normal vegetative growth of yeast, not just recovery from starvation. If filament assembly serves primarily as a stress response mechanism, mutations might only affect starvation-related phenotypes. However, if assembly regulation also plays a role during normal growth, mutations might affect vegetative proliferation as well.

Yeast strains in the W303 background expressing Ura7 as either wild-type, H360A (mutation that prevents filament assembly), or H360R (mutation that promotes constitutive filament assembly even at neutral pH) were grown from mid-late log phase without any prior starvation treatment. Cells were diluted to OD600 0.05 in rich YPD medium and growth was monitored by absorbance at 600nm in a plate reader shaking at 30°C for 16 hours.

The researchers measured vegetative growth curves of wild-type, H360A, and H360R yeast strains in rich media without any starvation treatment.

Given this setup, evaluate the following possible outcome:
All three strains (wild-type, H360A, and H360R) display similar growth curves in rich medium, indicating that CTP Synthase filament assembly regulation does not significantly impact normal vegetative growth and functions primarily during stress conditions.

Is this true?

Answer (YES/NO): NO